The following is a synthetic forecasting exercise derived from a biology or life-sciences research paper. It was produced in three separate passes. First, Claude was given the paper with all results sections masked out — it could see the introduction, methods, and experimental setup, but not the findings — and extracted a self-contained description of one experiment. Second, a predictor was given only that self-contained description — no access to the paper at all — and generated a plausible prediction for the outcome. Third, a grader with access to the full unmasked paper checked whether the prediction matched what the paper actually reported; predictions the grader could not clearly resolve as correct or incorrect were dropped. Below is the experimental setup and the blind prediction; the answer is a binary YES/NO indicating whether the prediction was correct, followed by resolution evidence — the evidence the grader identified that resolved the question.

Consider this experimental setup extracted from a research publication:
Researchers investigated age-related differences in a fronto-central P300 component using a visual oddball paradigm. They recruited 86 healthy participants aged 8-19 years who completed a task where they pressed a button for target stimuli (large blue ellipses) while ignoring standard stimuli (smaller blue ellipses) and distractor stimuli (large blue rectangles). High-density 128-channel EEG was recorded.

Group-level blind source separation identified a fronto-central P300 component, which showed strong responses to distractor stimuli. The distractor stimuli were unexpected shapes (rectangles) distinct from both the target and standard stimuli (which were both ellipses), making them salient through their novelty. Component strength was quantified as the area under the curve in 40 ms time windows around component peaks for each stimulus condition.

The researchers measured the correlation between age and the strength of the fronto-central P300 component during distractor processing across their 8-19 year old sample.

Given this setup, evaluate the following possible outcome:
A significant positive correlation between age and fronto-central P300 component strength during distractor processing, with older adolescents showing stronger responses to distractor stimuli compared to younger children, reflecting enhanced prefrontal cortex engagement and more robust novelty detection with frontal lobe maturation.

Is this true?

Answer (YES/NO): NO